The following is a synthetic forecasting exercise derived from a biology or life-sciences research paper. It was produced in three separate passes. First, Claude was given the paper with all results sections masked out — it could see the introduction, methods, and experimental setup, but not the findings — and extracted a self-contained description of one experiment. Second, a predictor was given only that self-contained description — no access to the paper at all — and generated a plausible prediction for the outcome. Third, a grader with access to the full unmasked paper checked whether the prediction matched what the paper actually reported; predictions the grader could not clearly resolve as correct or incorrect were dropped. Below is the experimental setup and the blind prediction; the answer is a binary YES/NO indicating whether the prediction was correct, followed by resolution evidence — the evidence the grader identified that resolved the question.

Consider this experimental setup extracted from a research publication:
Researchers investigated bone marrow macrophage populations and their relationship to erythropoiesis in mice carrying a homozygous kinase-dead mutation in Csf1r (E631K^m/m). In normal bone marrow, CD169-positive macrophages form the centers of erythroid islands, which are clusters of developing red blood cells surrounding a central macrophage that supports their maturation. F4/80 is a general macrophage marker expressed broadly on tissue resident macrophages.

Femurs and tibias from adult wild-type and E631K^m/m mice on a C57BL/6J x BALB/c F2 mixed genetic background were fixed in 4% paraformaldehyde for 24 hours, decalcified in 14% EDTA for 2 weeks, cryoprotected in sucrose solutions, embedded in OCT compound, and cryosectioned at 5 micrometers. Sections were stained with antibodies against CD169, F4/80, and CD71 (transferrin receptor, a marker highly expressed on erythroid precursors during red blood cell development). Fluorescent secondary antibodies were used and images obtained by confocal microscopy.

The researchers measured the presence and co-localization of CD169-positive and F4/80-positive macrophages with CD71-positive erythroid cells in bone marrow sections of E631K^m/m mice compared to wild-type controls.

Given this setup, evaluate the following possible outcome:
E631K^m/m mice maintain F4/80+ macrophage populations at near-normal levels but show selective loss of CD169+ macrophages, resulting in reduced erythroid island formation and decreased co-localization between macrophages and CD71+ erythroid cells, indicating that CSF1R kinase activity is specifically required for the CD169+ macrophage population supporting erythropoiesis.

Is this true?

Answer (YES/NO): NO